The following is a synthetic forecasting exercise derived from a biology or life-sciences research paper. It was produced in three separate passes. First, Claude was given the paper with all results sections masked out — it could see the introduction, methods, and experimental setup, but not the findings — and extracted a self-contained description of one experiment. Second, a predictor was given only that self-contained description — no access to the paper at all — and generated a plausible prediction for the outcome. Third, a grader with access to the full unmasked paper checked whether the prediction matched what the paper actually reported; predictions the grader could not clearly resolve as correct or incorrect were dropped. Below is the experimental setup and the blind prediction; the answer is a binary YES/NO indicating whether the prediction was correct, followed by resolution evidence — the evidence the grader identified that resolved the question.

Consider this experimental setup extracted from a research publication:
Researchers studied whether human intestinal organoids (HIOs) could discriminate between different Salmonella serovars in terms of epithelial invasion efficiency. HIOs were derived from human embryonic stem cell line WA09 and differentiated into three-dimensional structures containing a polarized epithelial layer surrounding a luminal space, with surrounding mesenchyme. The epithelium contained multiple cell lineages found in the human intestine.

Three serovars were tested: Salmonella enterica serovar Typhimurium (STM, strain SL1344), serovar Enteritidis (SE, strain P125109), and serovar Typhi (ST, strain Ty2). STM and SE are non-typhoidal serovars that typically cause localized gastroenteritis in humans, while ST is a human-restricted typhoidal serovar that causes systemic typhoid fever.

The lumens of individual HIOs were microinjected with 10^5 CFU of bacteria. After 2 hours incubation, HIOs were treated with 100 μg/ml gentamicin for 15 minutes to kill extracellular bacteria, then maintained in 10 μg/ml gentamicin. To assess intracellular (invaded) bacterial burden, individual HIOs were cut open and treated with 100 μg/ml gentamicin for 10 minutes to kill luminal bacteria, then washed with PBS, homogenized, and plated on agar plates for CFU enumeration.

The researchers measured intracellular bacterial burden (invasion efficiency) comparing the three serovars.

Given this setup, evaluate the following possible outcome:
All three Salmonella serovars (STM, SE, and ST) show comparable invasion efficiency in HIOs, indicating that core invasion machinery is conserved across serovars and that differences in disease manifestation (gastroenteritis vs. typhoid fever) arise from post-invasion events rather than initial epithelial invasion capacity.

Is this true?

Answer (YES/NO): NO